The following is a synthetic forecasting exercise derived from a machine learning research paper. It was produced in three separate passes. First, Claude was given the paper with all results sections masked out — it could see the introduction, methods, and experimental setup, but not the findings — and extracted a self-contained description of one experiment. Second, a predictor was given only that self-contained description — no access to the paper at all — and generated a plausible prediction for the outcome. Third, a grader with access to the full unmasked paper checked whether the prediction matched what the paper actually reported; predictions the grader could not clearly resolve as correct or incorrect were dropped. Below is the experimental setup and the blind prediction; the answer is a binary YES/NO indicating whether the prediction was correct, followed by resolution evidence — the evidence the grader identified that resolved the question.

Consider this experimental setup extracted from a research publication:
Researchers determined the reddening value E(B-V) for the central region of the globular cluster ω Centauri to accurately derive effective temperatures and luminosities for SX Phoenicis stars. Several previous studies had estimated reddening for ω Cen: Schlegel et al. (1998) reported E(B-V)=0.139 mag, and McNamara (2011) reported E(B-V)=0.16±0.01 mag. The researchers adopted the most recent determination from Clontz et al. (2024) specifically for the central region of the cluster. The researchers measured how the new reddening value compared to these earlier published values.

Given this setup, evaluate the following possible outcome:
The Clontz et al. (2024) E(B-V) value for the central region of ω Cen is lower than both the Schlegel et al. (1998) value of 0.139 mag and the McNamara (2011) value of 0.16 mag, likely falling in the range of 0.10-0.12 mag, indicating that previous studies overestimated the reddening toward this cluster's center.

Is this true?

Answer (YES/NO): NO